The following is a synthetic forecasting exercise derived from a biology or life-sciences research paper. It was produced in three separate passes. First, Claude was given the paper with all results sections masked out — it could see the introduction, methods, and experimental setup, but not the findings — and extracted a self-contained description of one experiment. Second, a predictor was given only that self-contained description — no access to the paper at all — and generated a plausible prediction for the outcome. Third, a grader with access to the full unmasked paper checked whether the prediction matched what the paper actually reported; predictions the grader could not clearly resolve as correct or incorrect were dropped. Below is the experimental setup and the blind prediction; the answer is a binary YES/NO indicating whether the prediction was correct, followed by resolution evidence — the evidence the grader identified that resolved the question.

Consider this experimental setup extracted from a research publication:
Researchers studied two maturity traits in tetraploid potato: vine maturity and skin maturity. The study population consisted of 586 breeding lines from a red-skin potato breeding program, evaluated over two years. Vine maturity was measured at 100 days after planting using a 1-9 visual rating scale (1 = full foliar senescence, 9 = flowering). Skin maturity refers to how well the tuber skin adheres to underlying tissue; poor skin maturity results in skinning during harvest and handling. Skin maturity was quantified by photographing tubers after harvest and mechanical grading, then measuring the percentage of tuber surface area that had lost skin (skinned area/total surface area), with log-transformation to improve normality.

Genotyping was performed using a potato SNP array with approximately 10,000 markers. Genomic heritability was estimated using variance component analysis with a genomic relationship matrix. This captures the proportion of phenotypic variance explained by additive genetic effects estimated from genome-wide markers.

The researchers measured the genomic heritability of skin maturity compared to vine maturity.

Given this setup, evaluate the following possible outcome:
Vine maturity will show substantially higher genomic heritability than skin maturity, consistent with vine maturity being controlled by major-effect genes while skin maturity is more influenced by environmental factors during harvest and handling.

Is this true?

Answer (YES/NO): NO